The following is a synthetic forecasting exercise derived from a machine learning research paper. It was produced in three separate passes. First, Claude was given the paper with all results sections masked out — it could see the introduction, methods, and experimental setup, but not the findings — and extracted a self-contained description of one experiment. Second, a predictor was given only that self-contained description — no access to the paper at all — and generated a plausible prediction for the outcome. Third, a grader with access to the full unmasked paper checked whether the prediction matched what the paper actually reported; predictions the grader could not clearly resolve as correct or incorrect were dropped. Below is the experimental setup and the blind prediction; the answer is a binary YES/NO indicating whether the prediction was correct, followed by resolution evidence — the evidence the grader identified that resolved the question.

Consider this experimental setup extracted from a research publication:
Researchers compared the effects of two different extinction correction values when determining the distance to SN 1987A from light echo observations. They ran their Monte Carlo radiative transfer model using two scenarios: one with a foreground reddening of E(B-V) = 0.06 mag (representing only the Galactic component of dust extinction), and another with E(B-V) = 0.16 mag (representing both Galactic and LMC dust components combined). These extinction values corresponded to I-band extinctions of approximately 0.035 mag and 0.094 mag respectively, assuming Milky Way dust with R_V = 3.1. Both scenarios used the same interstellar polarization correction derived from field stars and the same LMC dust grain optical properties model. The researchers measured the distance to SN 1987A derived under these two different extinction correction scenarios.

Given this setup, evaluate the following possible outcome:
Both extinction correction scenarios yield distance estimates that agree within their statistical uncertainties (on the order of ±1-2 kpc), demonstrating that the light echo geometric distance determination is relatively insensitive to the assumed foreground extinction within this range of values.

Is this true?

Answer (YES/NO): YES